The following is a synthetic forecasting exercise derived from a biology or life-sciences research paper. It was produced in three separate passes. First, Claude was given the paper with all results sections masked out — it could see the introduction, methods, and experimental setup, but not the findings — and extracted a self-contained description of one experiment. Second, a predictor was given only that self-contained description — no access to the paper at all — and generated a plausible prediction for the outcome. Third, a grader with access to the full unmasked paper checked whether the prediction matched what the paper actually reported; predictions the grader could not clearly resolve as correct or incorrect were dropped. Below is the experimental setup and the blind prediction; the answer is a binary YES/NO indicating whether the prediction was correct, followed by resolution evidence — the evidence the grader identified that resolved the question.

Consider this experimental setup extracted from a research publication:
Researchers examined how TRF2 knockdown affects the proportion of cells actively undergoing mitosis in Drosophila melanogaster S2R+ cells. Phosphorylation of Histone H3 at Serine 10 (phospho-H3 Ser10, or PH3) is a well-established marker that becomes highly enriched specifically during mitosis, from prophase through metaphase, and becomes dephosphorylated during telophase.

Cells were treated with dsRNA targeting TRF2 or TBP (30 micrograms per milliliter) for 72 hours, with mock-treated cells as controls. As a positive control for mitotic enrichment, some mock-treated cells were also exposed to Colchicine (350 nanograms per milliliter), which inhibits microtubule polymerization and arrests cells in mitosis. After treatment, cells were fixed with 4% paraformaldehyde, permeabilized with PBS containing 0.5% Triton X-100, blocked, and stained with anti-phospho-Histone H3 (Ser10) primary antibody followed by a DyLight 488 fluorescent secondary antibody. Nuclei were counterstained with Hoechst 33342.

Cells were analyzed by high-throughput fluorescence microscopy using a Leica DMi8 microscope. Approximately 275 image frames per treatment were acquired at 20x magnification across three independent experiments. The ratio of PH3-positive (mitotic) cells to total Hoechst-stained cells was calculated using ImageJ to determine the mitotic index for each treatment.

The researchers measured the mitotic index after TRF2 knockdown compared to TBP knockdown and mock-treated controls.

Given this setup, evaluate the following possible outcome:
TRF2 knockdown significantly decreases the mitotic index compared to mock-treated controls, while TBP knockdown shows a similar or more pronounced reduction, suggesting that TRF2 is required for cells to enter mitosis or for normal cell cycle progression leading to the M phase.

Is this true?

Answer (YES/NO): NO